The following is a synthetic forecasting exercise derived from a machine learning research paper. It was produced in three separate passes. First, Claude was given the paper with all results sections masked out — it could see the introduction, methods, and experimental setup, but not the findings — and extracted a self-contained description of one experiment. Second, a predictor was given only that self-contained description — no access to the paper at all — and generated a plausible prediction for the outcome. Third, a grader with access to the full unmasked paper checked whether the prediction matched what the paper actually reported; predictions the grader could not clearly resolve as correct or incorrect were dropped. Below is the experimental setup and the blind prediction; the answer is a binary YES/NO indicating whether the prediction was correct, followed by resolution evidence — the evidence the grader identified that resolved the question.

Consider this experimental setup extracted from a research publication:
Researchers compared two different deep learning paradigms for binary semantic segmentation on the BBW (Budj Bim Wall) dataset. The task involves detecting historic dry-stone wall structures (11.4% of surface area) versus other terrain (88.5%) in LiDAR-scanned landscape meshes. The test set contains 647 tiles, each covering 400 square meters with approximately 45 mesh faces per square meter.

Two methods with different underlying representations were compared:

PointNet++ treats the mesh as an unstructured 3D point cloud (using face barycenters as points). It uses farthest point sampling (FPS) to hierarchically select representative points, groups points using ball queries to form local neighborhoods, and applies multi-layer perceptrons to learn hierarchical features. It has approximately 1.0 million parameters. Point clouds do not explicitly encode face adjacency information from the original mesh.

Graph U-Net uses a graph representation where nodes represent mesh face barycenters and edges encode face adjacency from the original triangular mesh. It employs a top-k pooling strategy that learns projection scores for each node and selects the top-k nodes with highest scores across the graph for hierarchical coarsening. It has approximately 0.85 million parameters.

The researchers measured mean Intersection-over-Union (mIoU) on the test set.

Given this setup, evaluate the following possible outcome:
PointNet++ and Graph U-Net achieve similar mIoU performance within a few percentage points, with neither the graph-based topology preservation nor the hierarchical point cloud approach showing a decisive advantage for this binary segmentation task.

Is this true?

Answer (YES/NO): NO